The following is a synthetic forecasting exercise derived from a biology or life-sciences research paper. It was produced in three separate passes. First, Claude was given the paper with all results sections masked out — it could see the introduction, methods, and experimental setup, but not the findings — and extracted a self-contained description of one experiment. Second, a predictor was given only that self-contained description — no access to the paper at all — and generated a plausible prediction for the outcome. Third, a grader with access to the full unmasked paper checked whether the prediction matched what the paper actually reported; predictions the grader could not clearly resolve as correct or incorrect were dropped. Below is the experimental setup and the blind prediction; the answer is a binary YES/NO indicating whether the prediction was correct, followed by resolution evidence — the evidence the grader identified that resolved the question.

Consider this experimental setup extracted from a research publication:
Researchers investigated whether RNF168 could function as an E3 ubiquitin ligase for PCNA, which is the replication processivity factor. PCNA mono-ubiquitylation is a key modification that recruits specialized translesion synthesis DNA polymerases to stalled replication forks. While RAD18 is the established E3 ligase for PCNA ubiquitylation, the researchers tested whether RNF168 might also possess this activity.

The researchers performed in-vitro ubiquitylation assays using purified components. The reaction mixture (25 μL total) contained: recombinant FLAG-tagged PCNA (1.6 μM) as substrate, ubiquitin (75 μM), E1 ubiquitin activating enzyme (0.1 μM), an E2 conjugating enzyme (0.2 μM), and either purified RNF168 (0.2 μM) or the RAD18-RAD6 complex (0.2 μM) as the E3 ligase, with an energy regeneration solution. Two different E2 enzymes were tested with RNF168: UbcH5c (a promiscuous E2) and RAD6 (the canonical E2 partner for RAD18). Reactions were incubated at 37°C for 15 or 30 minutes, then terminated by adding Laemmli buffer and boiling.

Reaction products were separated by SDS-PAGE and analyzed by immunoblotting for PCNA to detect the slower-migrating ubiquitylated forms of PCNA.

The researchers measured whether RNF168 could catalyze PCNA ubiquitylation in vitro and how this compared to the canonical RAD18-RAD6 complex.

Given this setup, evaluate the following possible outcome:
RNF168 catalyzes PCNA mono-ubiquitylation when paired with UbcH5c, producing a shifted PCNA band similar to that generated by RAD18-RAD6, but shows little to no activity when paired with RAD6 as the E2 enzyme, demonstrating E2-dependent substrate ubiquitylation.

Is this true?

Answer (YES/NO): YES